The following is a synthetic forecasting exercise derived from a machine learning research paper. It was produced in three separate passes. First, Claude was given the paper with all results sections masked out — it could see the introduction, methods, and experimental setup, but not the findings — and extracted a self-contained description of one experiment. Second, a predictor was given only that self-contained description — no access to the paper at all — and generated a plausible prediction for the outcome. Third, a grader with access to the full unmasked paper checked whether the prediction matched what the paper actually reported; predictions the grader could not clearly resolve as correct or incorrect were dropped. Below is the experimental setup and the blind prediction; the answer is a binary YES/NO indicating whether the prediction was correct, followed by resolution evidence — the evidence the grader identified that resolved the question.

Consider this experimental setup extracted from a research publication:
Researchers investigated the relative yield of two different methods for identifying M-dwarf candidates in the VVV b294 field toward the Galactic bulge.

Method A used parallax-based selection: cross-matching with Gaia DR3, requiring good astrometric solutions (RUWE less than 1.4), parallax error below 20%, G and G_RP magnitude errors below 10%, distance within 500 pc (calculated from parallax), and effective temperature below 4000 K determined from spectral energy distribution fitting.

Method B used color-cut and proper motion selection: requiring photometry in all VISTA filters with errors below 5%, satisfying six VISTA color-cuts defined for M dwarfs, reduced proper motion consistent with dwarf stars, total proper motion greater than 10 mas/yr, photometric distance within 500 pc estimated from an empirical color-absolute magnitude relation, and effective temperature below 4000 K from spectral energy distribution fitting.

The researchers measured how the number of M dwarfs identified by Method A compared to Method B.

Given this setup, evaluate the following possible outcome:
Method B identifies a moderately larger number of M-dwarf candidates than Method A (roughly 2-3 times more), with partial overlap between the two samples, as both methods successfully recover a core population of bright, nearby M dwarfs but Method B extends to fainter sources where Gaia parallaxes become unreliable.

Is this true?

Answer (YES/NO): NO